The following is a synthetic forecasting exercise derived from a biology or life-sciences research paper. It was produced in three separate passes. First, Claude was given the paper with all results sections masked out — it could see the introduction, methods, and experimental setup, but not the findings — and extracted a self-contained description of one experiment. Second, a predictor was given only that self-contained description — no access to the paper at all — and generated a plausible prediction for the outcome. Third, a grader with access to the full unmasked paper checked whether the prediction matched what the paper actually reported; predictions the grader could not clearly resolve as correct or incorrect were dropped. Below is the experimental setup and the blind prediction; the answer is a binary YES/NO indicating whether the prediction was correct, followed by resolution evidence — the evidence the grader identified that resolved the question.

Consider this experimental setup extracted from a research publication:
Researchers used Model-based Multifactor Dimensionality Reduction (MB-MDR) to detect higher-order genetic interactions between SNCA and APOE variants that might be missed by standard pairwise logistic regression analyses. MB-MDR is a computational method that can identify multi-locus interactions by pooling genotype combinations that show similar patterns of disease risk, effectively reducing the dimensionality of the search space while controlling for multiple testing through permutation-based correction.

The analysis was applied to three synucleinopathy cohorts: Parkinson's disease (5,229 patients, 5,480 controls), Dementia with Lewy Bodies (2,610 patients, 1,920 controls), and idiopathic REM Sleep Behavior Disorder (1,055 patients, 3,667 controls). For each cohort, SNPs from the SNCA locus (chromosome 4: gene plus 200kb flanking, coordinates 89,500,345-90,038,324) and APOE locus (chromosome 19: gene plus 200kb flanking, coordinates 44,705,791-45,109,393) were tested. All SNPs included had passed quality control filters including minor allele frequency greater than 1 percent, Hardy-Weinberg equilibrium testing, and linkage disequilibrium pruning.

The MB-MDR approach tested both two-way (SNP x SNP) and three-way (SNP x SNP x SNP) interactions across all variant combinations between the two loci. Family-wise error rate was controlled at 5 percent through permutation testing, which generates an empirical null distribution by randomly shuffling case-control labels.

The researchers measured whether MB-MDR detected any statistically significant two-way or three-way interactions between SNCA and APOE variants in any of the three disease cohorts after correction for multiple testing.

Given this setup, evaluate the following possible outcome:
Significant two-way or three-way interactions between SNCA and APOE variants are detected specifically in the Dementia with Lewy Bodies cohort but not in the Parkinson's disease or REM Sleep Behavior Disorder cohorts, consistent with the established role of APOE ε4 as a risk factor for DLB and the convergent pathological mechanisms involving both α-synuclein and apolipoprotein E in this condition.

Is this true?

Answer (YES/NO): NO